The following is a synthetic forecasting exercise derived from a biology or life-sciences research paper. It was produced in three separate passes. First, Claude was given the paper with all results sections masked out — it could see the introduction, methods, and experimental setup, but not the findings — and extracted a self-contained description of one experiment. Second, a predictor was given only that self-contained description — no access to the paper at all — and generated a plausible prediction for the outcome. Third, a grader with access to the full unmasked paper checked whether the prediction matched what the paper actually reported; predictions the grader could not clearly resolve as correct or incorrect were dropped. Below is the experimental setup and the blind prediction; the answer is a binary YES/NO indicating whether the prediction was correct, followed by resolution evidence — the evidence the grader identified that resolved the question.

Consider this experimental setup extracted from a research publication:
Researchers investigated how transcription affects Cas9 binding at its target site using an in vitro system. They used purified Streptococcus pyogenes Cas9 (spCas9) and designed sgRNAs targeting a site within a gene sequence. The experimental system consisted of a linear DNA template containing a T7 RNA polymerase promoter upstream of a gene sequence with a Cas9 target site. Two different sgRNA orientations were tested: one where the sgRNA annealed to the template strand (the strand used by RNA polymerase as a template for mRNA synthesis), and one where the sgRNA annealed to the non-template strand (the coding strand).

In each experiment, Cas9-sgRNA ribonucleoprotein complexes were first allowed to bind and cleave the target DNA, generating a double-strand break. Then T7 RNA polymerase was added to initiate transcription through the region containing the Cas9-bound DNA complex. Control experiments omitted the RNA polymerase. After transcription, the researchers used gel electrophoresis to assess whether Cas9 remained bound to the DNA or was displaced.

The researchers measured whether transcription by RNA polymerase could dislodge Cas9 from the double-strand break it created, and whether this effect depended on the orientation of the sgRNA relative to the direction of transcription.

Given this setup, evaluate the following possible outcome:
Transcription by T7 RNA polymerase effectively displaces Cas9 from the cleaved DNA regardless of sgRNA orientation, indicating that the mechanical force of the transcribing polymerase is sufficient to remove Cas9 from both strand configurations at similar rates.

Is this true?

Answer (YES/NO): NO